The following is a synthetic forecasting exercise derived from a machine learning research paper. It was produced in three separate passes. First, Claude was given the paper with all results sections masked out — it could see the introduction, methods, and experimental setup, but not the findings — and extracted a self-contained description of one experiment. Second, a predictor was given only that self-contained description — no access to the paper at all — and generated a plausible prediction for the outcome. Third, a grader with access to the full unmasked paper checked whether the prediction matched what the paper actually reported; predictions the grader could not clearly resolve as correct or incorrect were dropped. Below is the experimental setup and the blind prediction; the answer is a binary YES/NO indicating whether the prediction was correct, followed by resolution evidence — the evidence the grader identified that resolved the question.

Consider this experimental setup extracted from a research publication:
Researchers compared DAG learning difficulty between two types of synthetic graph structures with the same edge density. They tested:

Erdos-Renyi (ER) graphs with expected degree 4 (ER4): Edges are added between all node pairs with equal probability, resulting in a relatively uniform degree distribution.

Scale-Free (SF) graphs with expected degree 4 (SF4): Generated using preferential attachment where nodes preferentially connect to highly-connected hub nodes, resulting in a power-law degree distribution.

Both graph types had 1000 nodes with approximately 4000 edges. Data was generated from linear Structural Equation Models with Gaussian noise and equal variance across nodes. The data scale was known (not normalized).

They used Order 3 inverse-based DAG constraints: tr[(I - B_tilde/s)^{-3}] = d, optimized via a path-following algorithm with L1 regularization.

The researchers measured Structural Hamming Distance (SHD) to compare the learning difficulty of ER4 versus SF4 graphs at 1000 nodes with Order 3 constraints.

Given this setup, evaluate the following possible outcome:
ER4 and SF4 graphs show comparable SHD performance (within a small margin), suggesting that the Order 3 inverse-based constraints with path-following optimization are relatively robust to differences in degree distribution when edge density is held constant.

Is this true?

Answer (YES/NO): NO